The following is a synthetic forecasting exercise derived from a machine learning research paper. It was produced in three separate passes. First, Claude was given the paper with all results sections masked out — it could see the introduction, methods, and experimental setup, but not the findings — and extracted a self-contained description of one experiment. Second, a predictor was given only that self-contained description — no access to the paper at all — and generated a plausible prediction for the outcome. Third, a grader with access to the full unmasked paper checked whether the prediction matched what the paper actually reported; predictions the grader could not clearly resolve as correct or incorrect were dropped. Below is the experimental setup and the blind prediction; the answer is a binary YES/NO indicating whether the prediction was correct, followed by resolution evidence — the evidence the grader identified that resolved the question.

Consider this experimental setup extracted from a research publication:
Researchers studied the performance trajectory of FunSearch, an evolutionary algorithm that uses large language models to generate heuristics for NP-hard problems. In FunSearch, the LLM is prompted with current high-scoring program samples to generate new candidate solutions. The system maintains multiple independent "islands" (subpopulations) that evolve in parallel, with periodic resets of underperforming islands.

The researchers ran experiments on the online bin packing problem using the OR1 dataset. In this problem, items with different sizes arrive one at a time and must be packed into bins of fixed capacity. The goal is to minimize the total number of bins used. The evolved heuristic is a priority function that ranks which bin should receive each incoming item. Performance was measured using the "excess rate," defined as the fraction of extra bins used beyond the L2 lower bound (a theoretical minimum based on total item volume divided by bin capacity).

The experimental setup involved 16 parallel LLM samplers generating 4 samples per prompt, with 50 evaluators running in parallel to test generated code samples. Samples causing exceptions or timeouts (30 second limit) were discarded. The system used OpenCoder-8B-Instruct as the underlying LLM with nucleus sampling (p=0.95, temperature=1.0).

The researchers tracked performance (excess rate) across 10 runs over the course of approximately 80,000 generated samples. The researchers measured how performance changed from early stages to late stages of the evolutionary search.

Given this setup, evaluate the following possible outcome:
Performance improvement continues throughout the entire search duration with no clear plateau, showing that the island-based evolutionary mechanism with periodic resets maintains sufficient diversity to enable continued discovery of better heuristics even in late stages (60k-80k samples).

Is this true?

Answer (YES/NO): NO